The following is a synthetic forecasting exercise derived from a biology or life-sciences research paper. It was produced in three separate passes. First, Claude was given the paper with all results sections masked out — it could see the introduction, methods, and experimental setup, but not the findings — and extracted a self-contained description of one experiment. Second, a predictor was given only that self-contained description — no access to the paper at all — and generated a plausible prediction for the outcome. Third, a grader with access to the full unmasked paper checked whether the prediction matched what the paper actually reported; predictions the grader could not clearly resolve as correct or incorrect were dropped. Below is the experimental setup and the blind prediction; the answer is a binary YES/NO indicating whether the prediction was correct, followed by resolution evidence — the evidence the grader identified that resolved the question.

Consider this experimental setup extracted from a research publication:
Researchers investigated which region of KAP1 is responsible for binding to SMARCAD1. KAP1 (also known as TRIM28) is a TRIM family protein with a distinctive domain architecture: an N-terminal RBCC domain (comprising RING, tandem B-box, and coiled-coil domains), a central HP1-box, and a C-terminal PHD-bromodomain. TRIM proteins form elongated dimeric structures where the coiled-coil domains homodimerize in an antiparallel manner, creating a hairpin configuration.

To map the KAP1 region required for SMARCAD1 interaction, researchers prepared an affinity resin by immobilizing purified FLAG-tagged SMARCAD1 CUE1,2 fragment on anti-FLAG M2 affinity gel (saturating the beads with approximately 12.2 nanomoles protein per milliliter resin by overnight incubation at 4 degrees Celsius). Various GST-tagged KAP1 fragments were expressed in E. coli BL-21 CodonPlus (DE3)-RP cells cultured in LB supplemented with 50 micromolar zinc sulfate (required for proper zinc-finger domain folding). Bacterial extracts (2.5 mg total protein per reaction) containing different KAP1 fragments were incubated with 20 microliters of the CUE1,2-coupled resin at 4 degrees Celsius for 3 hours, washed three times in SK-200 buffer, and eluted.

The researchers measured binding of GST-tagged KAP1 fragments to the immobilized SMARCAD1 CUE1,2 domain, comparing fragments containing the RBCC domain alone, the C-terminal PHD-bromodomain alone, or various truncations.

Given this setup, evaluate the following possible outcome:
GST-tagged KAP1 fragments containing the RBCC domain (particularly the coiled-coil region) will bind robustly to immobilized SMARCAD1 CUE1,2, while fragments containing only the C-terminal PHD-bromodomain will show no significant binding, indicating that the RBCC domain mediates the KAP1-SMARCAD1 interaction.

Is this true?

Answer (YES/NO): YES